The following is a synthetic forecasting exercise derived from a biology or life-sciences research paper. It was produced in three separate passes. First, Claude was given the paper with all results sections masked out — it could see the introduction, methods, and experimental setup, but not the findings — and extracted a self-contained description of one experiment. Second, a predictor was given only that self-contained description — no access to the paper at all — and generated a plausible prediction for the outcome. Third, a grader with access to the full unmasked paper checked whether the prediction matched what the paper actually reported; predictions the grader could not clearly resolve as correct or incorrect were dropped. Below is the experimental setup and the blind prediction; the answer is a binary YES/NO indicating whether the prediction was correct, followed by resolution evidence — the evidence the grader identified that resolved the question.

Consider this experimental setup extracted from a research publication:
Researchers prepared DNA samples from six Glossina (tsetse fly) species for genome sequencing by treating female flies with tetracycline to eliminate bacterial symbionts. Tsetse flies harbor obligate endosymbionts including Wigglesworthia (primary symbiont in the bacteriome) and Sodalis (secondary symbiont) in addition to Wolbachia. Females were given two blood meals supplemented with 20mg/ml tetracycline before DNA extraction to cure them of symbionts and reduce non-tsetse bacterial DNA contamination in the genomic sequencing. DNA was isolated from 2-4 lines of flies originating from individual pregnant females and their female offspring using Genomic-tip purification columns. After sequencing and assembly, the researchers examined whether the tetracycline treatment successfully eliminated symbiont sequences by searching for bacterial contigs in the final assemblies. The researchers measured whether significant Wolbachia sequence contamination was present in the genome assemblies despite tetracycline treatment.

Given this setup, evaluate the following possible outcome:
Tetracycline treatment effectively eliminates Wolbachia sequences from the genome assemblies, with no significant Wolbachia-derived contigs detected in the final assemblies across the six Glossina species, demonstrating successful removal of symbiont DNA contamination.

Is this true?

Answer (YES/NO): NO